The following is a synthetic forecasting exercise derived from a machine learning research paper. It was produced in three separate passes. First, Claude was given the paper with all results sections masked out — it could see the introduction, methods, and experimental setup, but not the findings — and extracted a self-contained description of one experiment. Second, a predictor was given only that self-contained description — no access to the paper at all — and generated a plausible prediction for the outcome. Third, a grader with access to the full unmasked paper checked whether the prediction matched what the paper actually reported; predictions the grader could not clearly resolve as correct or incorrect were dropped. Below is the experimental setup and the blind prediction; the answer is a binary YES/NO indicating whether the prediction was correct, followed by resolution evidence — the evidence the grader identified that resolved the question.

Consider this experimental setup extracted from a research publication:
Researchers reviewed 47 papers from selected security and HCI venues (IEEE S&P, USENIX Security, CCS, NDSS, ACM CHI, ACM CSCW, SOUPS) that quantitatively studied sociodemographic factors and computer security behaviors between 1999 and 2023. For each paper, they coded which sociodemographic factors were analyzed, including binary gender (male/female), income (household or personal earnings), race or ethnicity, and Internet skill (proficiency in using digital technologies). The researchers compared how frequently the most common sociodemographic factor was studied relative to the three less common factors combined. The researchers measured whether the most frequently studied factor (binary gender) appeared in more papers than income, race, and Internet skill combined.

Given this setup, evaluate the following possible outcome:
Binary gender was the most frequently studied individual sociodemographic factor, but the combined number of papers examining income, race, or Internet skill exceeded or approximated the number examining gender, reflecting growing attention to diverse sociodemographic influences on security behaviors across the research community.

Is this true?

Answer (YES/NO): NO